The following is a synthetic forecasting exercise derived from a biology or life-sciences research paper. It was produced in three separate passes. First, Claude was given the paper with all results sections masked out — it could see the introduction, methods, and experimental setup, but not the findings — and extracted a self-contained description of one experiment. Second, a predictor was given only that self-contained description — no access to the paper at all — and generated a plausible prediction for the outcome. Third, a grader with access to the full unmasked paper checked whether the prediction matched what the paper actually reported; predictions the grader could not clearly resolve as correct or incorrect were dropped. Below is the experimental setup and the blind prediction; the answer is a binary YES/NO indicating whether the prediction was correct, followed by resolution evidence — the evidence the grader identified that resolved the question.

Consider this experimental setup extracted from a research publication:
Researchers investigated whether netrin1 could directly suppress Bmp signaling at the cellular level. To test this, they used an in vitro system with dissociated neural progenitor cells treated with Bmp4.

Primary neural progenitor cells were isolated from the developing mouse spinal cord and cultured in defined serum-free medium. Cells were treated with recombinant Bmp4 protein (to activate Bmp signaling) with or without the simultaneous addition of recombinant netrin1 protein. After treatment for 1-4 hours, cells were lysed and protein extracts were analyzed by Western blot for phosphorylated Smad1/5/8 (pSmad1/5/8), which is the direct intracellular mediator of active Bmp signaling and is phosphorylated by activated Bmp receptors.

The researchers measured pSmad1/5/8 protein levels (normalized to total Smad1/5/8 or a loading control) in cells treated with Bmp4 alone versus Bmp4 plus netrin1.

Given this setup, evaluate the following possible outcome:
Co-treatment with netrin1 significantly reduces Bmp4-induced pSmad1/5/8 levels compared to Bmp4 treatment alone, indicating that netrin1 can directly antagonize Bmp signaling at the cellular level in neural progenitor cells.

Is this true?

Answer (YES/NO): NO